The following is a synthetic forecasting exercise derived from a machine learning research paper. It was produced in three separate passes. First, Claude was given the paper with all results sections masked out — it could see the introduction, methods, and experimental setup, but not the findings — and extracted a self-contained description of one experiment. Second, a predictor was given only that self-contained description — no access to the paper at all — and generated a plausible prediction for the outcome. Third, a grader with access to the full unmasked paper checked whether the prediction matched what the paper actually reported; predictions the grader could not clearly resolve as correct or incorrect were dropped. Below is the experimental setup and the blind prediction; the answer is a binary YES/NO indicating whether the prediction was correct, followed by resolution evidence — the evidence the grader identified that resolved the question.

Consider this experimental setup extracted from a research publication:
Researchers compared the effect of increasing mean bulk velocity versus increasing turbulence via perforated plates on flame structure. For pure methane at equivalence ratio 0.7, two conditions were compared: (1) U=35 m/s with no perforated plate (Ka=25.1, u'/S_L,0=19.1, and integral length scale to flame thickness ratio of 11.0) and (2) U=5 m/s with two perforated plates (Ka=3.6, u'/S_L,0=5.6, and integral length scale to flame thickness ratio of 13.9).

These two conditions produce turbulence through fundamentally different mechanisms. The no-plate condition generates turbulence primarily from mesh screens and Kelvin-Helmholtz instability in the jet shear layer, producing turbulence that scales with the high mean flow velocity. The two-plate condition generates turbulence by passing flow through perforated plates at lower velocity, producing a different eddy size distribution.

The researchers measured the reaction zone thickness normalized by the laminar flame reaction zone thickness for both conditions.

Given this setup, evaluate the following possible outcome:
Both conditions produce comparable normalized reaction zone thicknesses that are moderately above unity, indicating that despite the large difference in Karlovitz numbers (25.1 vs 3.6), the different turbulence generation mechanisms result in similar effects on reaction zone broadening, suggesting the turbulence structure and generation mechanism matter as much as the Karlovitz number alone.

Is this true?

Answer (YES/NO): NO